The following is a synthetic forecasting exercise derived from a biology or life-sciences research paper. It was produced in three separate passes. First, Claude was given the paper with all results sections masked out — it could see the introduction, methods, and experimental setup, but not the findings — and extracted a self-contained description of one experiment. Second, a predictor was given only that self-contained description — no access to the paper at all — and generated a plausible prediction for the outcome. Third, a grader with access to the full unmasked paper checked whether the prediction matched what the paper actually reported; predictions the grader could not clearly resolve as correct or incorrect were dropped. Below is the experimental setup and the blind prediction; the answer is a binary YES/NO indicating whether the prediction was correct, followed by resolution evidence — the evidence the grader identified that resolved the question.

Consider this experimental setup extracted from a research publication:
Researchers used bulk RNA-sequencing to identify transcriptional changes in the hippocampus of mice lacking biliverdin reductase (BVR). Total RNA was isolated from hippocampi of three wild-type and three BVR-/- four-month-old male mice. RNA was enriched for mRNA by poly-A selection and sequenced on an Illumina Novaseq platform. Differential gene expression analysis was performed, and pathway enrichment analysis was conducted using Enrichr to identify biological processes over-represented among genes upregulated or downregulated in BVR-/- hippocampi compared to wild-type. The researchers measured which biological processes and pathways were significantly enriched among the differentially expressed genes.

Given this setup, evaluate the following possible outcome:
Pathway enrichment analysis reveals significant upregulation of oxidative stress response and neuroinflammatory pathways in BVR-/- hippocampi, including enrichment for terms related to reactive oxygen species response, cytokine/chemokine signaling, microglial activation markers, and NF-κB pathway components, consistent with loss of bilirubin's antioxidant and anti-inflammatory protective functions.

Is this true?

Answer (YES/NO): NO